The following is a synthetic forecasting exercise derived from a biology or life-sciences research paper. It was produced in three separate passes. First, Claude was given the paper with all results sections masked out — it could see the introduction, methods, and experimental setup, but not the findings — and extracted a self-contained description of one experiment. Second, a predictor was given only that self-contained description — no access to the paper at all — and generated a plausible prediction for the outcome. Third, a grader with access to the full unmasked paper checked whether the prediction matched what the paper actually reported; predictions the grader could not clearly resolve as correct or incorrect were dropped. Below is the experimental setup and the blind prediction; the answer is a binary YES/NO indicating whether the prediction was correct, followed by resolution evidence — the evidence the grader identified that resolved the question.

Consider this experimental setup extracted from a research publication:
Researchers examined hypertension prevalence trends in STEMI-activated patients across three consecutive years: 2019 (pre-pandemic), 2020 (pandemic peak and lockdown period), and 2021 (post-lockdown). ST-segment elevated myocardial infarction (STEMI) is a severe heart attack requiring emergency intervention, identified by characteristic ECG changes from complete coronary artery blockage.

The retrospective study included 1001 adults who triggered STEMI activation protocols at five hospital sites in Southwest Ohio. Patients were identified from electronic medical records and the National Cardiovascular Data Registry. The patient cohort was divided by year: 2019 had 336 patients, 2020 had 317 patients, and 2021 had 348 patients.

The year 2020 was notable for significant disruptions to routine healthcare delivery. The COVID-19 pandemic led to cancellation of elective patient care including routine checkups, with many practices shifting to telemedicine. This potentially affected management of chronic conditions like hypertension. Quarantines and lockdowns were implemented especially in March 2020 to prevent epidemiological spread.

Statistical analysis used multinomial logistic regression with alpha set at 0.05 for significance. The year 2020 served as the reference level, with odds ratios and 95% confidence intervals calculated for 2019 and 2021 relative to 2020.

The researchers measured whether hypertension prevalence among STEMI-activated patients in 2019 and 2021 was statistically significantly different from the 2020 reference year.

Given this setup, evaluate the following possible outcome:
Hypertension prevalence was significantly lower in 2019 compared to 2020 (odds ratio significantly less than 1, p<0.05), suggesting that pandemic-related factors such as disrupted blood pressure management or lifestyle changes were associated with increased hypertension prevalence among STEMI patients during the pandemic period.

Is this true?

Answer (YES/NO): NO